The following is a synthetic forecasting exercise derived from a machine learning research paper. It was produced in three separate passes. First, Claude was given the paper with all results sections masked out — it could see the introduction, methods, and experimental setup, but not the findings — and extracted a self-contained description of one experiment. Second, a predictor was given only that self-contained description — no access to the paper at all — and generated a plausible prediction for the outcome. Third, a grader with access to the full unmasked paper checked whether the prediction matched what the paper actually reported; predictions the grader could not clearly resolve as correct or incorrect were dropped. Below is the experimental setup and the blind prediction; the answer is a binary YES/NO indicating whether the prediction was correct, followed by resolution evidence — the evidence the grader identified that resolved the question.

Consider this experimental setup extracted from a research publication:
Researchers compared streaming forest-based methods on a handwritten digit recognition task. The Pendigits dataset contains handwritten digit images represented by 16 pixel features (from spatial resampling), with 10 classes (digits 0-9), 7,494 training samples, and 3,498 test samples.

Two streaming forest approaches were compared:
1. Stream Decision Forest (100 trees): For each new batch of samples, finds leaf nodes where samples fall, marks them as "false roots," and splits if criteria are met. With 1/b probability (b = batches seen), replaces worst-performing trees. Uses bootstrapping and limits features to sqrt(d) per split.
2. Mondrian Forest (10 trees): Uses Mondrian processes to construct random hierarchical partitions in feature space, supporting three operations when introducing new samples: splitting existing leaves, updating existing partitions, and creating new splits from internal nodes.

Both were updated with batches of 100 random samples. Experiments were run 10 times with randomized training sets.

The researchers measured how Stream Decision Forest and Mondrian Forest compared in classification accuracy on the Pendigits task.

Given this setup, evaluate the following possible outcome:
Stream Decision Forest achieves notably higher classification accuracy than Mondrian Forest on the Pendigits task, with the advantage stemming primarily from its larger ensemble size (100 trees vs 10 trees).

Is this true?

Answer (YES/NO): NO